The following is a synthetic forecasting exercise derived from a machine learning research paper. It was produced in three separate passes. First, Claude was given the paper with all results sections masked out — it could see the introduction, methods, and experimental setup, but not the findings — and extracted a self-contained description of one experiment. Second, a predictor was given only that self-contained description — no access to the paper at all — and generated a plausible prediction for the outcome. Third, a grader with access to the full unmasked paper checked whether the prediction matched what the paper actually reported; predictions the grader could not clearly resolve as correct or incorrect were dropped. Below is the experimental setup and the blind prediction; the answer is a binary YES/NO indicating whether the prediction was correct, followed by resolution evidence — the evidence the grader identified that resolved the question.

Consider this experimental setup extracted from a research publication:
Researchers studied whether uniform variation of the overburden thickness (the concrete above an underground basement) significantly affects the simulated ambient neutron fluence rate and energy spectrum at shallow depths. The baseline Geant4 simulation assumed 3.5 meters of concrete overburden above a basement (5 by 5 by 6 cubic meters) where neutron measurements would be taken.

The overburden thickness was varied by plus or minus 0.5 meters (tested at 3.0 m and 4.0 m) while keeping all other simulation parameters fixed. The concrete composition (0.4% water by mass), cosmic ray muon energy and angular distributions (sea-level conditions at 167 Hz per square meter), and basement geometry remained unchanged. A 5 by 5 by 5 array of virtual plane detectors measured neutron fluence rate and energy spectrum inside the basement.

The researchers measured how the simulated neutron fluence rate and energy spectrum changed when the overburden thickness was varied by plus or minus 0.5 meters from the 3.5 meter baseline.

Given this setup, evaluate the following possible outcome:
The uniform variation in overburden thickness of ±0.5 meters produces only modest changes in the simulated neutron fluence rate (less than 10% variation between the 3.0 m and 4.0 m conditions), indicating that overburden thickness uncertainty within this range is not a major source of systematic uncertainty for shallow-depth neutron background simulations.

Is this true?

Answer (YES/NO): YES